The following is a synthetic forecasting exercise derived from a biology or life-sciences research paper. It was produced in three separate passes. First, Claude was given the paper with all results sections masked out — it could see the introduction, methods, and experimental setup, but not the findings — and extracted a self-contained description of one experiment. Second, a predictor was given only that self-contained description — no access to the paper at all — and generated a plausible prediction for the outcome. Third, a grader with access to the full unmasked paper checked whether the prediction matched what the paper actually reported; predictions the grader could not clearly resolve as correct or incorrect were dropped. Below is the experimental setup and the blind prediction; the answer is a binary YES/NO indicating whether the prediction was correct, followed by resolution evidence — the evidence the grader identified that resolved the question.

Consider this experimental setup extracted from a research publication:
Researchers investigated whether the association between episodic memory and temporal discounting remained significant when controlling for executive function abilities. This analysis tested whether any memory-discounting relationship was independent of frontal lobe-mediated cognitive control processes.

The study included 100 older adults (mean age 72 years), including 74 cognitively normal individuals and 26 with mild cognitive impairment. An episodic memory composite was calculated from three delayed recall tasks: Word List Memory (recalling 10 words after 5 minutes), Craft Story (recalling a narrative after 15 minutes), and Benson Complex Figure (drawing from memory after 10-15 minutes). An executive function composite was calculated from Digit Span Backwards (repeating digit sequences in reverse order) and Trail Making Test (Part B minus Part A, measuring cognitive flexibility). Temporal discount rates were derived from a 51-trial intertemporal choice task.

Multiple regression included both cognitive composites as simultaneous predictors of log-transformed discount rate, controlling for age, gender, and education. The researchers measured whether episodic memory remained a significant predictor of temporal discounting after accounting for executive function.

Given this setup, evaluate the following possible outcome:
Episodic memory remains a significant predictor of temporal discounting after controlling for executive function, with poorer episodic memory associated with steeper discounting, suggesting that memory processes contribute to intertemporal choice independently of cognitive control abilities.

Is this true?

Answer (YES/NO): YES